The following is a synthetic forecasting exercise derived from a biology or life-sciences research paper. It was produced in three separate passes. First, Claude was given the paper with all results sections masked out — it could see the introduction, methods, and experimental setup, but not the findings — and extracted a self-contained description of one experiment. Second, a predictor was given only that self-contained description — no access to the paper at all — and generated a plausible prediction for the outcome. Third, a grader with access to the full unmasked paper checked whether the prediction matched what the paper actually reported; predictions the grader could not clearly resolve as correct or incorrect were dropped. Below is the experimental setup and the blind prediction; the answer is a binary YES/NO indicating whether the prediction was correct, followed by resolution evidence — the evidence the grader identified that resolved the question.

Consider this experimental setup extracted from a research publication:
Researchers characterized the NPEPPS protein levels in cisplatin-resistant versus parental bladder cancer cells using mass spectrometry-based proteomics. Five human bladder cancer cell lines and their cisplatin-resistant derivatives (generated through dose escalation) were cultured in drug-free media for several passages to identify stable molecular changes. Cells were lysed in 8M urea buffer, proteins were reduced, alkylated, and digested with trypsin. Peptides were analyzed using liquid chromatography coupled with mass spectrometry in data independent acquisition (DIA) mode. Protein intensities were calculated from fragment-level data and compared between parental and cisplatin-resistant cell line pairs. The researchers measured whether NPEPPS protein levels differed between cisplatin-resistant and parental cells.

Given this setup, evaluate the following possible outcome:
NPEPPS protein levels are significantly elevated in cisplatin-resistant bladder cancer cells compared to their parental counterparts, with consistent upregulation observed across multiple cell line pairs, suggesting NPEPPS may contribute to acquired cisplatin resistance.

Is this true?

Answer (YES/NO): YES